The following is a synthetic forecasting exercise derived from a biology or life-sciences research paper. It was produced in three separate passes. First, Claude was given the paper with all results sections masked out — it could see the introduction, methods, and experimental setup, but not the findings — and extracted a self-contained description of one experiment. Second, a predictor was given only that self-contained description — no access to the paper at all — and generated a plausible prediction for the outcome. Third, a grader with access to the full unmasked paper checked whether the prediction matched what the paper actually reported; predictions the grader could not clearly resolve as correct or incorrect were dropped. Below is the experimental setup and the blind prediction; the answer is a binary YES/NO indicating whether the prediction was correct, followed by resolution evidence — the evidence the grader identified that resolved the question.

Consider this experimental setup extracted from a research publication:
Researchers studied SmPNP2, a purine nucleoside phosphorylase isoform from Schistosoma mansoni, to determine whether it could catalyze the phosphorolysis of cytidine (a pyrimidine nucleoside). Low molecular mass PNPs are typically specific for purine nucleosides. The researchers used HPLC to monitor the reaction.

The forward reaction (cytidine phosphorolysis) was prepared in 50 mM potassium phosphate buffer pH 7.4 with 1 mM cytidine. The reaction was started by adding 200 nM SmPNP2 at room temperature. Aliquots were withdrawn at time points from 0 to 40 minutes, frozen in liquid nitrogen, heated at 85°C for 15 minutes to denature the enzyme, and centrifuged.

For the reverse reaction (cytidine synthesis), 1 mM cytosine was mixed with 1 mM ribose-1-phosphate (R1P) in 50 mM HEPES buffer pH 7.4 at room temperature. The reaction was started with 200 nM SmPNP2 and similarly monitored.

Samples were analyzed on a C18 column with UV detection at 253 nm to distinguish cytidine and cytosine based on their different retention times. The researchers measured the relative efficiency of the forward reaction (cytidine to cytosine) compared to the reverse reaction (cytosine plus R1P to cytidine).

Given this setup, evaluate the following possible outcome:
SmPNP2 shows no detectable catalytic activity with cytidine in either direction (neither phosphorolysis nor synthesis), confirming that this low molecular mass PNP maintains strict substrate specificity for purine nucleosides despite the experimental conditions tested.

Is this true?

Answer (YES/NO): NO